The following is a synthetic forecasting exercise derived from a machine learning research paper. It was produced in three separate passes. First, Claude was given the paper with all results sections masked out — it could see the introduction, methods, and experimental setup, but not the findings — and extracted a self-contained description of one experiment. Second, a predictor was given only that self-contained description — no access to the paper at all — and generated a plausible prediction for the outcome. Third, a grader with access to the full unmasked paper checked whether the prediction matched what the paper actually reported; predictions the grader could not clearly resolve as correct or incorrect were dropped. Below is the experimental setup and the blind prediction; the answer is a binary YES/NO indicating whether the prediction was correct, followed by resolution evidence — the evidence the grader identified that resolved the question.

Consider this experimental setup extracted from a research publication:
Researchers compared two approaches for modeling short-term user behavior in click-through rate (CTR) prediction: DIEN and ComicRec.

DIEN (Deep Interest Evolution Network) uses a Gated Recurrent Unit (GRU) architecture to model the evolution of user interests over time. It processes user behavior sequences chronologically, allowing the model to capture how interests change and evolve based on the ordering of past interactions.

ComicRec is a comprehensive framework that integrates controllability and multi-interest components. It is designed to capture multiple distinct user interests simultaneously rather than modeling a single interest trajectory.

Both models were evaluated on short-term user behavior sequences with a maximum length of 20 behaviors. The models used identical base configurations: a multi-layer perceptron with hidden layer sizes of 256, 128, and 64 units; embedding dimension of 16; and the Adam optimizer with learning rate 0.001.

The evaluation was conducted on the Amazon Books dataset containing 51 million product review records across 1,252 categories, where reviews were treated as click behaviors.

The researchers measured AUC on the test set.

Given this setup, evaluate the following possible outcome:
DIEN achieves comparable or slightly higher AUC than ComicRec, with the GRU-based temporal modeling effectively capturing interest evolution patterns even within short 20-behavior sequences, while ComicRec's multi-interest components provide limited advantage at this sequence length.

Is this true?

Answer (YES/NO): NO